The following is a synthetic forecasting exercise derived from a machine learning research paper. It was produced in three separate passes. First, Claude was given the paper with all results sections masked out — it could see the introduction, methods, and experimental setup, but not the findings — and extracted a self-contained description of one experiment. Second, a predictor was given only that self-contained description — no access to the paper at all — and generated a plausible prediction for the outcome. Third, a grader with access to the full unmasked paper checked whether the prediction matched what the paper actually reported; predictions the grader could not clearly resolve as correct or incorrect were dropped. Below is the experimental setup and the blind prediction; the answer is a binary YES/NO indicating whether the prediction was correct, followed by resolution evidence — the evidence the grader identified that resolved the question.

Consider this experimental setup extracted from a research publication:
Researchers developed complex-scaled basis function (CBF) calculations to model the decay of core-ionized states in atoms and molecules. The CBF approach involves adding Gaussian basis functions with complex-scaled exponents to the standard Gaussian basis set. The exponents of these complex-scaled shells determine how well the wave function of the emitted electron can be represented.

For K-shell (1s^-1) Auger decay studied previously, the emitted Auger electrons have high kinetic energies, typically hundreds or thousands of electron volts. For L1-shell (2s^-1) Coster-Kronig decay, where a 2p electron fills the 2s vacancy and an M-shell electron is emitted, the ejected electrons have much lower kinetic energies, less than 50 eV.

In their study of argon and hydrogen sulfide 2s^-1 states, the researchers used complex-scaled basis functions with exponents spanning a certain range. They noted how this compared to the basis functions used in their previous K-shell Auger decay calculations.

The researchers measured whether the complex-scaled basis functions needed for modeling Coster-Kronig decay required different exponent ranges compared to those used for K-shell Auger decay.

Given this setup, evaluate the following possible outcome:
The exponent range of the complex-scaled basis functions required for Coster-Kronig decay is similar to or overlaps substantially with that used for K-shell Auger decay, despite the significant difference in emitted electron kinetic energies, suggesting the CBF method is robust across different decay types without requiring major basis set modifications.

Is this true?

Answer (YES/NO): NO